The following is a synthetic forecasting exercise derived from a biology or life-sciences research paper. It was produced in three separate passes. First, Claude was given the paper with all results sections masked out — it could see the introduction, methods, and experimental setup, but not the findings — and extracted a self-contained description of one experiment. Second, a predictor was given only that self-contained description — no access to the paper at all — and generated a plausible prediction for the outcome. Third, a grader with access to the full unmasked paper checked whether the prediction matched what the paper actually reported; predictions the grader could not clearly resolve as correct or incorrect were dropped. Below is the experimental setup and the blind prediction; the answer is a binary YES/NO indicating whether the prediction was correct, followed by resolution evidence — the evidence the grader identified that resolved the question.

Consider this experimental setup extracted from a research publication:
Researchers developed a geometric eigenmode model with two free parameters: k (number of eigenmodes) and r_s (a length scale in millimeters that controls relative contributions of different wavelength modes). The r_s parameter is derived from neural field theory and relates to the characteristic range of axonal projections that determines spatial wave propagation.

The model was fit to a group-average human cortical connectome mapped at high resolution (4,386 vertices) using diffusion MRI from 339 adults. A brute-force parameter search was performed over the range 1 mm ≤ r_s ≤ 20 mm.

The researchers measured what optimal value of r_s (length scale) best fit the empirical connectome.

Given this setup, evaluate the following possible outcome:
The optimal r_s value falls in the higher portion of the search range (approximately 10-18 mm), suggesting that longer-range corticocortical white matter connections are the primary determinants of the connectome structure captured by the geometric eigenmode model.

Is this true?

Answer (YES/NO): NO